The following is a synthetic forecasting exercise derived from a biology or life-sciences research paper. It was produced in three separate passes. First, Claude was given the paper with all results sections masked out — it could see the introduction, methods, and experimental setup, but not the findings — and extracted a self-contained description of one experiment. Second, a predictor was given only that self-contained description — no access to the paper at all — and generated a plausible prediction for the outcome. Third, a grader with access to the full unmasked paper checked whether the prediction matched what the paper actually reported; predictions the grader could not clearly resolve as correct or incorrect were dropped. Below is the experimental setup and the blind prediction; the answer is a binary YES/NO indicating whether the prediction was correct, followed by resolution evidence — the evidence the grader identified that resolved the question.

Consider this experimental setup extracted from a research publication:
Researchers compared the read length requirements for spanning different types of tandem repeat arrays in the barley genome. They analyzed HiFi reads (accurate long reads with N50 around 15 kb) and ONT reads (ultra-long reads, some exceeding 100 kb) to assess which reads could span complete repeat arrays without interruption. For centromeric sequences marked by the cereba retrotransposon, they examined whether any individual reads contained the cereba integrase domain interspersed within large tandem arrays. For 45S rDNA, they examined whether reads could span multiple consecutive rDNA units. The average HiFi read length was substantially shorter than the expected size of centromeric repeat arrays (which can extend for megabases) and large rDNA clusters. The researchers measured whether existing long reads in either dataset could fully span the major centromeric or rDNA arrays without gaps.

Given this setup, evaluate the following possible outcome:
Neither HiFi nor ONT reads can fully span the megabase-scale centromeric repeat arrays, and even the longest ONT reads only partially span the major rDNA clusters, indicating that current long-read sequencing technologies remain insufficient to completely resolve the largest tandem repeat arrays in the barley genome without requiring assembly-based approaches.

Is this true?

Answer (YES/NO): YES